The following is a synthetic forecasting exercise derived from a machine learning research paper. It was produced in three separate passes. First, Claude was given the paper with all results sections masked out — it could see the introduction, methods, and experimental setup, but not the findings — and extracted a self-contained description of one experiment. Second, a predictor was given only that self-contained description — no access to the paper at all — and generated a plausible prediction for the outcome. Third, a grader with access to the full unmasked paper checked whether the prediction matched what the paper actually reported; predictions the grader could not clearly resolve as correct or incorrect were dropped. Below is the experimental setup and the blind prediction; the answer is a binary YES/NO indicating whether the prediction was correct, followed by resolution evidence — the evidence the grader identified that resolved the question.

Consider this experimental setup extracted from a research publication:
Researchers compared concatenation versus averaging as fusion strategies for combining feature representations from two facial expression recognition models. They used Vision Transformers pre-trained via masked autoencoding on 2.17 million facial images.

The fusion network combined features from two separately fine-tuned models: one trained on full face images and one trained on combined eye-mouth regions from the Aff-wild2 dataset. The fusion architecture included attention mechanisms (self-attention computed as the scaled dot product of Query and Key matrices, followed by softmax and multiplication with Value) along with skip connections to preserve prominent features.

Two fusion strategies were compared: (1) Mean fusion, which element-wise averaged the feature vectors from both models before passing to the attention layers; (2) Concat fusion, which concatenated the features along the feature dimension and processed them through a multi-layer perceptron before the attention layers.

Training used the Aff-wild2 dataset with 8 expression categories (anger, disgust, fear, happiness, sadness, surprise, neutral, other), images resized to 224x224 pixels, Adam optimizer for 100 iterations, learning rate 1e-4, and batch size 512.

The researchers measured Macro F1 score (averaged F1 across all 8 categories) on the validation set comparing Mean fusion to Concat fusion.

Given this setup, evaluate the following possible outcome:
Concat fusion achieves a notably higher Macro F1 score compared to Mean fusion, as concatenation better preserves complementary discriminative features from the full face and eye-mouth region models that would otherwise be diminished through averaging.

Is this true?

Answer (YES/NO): NO